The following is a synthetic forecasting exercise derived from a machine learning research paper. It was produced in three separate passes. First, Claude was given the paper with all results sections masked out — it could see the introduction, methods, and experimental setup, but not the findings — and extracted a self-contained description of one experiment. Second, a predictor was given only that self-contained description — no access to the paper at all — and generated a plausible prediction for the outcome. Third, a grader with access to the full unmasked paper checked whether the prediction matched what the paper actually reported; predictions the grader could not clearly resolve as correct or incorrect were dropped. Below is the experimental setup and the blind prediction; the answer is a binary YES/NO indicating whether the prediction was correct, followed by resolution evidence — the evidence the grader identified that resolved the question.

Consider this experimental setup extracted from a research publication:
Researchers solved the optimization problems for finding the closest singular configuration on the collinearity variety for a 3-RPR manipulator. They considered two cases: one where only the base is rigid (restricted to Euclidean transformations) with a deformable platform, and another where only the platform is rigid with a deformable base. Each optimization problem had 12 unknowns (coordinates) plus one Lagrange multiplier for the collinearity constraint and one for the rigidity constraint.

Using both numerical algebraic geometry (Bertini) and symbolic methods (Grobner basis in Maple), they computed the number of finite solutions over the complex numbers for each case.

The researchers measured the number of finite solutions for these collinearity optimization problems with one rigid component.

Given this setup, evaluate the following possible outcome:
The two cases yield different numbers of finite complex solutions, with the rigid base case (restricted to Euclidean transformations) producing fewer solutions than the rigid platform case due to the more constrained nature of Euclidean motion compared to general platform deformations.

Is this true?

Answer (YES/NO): NO